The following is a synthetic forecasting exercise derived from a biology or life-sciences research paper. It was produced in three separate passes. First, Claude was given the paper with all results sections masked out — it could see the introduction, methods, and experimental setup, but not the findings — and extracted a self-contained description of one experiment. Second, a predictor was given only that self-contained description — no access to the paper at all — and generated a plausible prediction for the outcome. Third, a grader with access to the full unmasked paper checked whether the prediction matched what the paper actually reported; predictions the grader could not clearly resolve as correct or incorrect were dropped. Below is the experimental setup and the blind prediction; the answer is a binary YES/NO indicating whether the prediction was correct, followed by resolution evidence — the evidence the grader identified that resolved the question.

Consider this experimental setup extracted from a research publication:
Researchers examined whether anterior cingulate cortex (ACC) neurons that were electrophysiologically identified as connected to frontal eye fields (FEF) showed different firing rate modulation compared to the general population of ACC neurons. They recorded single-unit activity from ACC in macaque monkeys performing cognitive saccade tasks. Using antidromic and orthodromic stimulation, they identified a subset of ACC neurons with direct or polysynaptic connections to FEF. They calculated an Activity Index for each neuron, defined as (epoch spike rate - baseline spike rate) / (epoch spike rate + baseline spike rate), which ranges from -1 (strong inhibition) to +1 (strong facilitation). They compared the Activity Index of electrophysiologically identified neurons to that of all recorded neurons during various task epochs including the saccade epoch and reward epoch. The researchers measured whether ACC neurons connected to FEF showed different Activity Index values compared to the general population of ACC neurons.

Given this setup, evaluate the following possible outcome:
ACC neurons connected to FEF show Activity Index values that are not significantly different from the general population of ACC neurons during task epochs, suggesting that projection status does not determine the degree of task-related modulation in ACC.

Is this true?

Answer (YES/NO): YES